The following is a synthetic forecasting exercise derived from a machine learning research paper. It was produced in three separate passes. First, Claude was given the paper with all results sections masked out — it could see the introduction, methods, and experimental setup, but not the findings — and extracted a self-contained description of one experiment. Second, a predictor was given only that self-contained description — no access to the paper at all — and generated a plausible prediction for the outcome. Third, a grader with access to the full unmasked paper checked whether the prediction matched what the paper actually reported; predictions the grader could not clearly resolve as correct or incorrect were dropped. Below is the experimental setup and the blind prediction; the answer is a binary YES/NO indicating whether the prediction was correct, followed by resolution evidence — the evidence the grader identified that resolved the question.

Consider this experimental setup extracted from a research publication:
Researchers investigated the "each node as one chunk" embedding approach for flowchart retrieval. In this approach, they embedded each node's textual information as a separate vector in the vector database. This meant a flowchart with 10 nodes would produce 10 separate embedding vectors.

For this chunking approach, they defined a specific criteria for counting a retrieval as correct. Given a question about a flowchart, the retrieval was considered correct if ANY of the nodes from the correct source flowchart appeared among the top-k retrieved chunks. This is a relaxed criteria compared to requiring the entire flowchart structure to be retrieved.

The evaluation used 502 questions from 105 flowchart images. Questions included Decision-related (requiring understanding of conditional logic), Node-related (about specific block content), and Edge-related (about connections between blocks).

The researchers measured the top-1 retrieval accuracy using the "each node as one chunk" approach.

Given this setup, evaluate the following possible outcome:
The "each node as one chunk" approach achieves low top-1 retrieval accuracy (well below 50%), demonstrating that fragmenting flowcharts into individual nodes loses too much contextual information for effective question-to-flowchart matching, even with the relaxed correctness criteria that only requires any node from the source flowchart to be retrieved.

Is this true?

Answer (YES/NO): NO